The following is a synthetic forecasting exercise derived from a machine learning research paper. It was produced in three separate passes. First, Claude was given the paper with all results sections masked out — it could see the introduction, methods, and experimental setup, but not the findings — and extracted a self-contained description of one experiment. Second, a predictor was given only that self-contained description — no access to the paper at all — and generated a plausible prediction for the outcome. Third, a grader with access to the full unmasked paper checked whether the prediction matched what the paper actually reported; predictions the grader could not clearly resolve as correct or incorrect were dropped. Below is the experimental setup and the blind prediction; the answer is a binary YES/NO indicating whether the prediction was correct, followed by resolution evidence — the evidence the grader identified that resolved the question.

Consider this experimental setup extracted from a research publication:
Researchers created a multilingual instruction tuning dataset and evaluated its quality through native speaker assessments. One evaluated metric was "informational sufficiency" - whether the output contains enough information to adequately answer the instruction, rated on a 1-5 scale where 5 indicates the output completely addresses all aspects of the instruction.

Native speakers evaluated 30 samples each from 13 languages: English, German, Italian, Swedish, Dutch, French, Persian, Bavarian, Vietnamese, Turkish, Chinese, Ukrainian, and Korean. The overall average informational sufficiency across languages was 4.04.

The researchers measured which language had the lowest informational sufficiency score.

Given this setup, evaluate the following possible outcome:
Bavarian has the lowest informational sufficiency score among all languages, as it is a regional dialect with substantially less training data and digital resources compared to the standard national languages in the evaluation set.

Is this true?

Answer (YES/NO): NO